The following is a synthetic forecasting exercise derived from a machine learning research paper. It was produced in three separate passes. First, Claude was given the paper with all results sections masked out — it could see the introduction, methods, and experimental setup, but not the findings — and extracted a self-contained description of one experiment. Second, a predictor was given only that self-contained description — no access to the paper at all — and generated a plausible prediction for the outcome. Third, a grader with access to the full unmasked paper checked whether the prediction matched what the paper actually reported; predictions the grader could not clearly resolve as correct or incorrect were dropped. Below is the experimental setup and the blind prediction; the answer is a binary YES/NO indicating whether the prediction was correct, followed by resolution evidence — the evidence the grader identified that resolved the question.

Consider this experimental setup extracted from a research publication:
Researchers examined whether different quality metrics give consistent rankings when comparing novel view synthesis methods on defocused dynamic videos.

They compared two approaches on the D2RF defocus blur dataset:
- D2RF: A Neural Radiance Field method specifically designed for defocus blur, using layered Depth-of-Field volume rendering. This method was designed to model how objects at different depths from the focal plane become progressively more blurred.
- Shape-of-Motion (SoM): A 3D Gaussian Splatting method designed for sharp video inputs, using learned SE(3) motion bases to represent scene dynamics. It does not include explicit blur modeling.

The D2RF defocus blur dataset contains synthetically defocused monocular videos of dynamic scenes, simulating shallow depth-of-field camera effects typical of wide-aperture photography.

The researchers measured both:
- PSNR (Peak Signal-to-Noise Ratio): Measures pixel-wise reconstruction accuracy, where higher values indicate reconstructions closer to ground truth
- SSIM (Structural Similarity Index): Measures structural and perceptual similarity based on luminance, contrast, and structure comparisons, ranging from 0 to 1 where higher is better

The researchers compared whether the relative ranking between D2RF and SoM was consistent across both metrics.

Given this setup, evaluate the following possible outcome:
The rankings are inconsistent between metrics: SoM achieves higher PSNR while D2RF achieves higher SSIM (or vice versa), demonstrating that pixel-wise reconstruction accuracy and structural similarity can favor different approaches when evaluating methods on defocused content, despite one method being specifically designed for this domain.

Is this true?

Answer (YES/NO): YES